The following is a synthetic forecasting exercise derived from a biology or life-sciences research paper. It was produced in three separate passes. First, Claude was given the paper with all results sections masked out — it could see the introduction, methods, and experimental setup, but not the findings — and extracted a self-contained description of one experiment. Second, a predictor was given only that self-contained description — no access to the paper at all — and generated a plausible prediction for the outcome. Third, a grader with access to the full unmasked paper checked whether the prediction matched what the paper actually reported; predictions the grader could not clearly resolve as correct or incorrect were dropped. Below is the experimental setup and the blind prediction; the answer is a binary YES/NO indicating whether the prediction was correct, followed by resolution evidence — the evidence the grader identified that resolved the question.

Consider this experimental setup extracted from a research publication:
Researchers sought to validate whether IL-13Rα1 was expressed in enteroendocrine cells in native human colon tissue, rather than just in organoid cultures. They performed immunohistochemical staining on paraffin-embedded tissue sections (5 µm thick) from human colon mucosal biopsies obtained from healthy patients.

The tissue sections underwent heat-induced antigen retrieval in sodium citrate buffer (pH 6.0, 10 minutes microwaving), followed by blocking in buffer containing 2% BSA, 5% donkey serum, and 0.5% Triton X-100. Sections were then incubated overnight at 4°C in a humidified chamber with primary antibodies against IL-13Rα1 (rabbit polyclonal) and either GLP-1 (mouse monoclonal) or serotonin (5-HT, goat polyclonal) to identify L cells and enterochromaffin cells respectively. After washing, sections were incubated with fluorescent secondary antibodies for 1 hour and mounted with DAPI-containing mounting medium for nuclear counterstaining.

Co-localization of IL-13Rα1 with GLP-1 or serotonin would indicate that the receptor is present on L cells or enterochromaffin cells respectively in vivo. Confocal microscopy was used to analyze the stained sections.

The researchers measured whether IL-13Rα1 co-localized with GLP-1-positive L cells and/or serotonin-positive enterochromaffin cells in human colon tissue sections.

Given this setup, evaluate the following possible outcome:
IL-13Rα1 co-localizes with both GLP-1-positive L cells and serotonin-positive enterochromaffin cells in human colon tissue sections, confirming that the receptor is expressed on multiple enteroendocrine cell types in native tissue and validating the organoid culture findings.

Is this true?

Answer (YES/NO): YES